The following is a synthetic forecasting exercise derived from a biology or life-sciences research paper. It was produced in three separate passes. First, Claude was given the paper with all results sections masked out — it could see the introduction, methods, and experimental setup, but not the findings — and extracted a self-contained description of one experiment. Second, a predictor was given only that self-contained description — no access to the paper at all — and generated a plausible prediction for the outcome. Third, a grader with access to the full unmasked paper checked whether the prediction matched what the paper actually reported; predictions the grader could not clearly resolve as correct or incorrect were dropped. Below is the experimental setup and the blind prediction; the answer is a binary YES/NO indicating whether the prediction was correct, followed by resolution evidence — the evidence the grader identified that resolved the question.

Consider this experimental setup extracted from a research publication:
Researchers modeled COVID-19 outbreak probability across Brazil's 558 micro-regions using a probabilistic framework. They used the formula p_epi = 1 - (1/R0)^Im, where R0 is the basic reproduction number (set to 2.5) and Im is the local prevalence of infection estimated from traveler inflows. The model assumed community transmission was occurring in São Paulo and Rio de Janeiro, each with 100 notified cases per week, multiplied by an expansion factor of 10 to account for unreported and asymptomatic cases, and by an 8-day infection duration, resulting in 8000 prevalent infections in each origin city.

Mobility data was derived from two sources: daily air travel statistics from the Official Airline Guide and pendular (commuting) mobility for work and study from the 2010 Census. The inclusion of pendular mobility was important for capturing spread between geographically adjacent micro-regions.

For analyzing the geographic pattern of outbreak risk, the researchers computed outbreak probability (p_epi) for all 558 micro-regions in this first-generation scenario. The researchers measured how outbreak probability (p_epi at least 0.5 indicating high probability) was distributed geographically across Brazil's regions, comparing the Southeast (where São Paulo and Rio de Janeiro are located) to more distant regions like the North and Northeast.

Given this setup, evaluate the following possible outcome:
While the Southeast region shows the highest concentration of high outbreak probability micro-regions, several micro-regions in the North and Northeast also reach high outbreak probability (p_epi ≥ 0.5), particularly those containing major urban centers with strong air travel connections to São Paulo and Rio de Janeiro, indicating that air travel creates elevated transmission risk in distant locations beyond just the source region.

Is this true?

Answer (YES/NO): YES